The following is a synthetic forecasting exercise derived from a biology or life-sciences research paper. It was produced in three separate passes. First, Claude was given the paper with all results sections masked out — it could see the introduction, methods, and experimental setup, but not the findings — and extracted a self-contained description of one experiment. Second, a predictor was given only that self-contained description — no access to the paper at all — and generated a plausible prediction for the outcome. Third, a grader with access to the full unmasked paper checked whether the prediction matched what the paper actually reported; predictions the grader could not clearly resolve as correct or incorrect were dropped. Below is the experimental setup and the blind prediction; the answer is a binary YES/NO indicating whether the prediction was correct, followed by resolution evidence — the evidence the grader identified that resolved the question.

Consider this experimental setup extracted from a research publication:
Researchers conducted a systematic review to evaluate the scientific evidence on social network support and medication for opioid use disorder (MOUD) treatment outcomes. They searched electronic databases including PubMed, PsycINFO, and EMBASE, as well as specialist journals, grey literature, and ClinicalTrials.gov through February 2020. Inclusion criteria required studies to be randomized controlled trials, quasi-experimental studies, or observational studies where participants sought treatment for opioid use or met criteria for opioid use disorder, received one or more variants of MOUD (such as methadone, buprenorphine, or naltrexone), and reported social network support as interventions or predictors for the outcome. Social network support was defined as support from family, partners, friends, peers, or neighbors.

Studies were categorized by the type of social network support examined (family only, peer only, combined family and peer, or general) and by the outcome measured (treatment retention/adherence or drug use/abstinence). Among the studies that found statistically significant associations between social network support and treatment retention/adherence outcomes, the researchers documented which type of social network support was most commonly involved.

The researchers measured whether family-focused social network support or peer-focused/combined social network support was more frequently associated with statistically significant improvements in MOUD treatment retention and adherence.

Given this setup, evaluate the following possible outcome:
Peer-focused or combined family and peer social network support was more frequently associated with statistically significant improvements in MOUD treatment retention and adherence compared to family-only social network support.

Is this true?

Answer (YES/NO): NO